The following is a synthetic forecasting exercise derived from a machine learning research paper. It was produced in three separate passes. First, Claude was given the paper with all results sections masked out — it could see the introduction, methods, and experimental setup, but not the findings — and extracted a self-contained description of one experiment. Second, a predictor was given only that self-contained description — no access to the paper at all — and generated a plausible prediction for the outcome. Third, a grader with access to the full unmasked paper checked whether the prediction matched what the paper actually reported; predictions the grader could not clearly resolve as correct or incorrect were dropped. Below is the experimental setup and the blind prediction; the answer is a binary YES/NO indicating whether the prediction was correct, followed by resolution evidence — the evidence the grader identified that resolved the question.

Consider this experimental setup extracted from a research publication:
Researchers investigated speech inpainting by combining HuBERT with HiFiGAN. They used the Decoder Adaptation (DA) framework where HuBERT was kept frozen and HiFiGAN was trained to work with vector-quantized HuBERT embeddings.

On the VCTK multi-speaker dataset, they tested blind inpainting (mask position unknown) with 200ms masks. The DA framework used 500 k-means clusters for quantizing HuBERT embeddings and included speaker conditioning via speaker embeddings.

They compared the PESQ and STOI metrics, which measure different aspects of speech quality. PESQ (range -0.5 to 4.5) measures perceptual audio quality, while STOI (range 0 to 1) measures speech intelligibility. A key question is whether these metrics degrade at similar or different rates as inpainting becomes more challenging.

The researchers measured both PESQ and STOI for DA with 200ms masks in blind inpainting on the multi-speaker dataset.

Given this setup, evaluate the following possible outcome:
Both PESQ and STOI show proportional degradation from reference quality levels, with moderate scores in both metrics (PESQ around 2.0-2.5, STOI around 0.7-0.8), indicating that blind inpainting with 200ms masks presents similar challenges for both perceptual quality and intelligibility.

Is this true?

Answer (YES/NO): YES